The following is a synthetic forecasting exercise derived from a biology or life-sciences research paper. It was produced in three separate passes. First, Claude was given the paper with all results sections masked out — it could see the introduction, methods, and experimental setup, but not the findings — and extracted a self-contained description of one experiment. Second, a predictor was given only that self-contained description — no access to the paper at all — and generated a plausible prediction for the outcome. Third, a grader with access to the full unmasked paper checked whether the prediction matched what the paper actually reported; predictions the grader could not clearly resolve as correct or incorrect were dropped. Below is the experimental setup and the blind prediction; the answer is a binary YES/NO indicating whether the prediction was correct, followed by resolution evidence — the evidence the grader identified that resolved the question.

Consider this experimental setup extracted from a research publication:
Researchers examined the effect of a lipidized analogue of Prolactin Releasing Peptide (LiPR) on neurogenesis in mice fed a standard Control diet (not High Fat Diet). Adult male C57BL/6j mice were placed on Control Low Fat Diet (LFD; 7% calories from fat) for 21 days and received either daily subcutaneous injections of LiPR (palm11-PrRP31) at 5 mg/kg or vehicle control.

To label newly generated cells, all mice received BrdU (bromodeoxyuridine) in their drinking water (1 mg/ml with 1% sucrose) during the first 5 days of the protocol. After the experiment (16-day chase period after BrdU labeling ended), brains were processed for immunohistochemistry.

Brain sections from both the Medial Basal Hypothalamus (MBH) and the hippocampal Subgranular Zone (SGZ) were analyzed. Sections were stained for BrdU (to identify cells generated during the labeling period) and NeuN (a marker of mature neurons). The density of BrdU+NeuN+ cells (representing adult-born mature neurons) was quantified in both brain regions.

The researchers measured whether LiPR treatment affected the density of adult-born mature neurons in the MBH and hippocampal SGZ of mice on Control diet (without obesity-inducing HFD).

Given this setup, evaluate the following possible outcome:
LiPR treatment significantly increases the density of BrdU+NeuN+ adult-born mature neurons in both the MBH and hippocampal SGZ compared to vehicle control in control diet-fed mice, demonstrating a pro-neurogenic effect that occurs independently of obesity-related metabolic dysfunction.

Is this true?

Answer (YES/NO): NO